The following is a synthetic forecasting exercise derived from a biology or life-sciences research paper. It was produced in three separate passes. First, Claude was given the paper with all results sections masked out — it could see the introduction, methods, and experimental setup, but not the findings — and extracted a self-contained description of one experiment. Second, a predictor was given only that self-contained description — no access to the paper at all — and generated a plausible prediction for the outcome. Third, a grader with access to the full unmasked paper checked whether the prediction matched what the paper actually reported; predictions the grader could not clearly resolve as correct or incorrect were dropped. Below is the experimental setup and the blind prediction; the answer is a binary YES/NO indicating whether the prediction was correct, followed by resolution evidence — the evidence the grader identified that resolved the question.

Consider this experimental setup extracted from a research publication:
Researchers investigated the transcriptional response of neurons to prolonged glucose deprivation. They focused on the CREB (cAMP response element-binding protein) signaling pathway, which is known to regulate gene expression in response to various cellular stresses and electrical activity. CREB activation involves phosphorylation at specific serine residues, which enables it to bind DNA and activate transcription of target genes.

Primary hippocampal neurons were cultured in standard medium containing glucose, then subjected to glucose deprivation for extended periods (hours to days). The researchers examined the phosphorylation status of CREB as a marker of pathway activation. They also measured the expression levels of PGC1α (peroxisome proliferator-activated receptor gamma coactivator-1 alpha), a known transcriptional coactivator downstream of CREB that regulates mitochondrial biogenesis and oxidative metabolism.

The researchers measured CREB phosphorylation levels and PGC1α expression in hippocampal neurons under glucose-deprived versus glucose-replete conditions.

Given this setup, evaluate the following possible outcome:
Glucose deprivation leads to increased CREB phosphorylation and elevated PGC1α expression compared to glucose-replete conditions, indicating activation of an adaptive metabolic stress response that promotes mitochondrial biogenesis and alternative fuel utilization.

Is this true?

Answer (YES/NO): YES